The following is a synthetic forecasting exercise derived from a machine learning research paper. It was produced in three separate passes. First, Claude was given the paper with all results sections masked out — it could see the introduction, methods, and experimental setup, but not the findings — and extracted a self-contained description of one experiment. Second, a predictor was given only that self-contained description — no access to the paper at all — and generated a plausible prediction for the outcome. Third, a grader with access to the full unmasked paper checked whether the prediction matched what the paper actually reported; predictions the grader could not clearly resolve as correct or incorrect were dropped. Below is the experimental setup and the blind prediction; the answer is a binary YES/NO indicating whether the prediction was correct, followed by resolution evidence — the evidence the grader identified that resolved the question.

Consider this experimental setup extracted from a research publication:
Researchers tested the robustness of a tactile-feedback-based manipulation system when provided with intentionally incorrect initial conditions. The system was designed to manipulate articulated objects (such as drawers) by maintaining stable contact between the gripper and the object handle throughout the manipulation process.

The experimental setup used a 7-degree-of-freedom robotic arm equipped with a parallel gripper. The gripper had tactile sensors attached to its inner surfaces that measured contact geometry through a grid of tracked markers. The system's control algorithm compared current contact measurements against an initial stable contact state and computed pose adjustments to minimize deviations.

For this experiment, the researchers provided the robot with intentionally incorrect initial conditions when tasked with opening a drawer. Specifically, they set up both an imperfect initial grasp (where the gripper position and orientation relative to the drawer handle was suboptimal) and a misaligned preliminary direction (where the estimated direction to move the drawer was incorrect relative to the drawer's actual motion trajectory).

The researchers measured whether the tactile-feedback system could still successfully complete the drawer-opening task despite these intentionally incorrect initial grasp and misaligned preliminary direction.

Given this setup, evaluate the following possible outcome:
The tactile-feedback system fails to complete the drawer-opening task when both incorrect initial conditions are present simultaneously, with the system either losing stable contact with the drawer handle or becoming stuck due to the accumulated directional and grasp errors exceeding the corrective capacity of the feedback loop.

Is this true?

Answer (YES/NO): NO